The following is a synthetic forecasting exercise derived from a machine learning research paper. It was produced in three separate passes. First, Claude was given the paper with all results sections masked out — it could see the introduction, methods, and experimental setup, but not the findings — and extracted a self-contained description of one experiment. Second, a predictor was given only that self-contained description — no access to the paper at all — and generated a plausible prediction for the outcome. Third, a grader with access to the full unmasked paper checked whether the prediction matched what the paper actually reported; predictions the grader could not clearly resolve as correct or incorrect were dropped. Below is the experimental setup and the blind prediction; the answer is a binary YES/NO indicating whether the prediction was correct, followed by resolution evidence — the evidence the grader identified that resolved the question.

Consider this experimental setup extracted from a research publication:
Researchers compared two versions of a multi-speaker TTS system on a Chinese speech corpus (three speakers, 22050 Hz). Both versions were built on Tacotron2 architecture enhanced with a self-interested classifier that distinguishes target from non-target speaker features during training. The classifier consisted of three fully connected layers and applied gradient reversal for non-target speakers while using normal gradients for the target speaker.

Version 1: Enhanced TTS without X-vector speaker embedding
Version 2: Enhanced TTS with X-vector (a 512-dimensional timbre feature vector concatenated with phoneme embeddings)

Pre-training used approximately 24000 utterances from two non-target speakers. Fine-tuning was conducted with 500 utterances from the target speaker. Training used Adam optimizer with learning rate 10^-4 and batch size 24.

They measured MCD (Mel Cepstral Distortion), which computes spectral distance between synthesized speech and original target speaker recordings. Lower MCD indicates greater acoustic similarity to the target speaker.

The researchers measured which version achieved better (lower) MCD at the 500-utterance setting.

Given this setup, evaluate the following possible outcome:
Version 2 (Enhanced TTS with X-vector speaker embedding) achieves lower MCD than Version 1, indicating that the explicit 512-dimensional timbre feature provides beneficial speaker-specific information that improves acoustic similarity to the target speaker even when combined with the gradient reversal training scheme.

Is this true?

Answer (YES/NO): NO